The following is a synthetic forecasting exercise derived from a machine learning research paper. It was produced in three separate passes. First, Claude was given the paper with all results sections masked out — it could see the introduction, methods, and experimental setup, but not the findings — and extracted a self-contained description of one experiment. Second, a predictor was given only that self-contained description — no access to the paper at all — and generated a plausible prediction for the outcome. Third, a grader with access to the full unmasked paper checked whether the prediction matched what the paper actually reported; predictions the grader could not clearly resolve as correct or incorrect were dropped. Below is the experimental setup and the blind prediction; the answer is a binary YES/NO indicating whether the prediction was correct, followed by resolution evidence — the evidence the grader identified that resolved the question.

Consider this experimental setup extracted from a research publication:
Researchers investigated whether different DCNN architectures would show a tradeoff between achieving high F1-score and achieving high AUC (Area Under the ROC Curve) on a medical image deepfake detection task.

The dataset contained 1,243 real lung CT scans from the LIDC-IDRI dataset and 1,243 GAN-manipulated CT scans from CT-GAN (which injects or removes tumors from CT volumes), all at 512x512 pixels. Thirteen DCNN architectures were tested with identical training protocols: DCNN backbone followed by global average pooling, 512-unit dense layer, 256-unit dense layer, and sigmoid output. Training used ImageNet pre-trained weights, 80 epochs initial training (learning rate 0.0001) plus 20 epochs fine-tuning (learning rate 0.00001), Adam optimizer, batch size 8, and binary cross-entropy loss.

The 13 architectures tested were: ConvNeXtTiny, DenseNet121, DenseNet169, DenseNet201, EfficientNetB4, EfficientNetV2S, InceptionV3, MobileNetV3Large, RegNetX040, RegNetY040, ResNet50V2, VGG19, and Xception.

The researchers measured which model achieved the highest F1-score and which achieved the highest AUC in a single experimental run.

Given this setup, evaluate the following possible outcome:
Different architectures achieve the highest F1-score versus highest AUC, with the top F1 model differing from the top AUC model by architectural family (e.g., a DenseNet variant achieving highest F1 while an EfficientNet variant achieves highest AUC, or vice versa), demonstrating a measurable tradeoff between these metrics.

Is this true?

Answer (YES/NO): NO